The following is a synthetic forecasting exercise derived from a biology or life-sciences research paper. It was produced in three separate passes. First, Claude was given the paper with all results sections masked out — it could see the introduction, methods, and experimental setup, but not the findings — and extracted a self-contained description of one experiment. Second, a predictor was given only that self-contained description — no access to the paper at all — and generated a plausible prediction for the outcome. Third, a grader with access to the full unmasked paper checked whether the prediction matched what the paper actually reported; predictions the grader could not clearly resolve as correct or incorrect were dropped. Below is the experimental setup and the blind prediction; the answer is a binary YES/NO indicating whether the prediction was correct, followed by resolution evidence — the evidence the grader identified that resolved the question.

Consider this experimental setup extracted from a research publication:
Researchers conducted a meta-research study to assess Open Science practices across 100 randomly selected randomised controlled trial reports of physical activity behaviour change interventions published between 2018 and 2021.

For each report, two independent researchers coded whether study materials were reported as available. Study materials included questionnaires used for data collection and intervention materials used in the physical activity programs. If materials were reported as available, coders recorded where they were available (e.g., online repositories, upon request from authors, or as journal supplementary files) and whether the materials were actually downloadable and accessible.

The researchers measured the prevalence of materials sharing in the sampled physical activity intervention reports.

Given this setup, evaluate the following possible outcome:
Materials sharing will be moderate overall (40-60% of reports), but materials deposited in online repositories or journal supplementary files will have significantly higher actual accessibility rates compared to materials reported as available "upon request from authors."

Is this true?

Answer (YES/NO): NO